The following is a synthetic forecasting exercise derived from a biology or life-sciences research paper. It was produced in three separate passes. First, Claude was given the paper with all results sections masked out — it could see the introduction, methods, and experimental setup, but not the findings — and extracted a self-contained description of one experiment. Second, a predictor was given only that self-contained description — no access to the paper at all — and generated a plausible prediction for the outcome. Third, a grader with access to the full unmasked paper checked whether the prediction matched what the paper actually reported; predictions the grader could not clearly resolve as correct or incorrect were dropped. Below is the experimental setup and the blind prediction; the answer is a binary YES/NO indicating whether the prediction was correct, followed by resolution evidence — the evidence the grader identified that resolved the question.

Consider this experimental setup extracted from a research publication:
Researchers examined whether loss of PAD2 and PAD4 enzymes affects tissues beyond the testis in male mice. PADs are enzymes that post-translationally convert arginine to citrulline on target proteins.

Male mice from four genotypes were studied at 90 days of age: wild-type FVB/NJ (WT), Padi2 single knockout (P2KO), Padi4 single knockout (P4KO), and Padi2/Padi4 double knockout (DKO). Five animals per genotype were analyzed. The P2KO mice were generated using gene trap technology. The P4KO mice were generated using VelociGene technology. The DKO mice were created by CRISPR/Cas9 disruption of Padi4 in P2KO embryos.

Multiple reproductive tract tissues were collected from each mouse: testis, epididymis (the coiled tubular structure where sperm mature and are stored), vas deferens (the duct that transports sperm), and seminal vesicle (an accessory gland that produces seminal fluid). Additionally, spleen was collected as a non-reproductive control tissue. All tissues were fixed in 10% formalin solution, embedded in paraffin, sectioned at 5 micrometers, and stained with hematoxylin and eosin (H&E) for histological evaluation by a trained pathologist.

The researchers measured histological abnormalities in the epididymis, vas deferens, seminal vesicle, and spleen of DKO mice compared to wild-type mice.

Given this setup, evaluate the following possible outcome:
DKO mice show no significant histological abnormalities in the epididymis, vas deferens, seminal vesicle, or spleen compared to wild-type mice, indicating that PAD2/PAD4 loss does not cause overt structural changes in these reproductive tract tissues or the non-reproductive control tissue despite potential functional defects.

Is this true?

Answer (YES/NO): YES